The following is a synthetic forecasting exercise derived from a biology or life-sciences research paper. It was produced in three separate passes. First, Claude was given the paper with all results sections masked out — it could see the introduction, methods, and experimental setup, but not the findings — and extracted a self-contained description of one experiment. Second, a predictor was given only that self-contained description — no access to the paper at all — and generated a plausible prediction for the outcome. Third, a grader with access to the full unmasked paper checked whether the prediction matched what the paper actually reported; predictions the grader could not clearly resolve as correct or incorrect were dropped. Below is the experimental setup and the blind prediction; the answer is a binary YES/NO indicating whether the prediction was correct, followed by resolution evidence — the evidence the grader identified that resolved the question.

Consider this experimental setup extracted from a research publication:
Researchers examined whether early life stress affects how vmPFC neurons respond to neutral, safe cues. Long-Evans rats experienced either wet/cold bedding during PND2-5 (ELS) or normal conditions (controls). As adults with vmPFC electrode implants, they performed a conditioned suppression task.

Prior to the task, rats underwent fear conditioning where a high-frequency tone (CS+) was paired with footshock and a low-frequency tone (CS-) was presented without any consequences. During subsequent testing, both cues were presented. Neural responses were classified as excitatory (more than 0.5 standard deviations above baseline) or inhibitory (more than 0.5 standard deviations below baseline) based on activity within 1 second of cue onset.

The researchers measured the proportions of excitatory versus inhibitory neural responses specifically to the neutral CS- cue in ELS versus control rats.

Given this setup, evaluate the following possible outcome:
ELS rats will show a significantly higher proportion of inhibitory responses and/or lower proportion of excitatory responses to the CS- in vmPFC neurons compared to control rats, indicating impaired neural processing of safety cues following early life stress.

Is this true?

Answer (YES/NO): NO